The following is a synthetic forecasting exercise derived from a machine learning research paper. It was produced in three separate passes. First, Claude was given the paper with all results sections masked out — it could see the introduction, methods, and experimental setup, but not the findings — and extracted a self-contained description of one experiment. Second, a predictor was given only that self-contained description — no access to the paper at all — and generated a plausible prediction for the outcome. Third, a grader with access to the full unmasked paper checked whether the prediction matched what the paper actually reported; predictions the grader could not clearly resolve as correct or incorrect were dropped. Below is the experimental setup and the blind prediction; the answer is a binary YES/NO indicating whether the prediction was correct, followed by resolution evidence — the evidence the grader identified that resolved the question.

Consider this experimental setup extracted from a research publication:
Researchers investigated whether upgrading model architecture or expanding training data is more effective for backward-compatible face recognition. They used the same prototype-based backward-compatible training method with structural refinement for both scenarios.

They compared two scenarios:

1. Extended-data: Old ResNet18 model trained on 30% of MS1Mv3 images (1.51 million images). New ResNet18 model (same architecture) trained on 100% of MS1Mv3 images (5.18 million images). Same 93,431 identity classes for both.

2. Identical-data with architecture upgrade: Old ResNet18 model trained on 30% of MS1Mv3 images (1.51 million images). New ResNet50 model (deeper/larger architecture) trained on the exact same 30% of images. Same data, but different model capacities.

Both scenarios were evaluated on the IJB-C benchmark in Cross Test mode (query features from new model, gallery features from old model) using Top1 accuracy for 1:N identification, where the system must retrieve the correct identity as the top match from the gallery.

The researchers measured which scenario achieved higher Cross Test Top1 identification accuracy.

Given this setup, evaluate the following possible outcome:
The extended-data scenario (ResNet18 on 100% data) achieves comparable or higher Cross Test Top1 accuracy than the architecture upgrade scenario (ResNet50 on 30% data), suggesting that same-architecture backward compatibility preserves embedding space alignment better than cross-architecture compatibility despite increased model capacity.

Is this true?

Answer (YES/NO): YES